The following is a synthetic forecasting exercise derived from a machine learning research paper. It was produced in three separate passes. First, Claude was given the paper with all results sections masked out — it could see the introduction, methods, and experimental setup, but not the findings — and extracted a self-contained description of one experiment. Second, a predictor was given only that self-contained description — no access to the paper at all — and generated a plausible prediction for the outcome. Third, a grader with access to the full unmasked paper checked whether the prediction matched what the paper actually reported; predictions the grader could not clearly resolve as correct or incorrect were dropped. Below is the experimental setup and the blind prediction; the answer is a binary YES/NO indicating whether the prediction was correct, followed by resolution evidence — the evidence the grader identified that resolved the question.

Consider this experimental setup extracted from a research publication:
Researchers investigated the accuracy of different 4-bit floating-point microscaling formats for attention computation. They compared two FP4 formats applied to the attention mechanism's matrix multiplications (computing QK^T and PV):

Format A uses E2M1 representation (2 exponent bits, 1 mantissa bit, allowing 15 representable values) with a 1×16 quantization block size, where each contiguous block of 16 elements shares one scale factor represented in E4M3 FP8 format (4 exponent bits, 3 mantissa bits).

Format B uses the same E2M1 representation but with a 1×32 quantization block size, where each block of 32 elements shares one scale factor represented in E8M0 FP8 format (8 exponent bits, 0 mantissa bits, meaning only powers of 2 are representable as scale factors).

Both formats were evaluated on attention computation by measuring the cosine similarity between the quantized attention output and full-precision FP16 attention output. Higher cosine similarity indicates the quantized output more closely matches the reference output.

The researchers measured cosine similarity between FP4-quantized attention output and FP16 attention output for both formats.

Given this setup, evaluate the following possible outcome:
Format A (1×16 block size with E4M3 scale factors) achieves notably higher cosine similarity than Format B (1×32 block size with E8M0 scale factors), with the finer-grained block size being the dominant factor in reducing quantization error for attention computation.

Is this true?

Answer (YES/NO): NO